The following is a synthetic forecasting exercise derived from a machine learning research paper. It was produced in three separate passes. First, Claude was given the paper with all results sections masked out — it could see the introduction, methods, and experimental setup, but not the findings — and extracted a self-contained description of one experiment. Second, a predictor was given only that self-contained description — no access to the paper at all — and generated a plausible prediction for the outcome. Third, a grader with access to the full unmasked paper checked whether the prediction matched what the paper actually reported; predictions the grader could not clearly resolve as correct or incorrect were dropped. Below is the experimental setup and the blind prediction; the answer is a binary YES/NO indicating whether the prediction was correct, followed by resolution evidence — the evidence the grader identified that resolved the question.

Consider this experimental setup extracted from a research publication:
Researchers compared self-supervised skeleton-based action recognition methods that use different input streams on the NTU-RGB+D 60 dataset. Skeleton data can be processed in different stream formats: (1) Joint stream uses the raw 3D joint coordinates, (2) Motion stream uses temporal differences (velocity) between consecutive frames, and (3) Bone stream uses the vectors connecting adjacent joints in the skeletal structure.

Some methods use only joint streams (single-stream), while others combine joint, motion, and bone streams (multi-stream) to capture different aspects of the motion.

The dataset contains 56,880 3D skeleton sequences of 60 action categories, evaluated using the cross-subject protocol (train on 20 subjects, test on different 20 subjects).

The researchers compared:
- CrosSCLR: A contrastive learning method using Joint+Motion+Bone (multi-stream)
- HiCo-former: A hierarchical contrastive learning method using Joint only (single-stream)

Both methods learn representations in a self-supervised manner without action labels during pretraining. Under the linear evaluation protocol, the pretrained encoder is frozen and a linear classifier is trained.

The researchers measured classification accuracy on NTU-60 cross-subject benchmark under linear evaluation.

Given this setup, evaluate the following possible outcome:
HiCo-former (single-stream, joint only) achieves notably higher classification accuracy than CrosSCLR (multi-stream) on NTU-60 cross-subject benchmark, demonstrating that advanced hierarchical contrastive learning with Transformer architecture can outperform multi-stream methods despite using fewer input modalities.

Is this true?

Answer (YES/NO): YES